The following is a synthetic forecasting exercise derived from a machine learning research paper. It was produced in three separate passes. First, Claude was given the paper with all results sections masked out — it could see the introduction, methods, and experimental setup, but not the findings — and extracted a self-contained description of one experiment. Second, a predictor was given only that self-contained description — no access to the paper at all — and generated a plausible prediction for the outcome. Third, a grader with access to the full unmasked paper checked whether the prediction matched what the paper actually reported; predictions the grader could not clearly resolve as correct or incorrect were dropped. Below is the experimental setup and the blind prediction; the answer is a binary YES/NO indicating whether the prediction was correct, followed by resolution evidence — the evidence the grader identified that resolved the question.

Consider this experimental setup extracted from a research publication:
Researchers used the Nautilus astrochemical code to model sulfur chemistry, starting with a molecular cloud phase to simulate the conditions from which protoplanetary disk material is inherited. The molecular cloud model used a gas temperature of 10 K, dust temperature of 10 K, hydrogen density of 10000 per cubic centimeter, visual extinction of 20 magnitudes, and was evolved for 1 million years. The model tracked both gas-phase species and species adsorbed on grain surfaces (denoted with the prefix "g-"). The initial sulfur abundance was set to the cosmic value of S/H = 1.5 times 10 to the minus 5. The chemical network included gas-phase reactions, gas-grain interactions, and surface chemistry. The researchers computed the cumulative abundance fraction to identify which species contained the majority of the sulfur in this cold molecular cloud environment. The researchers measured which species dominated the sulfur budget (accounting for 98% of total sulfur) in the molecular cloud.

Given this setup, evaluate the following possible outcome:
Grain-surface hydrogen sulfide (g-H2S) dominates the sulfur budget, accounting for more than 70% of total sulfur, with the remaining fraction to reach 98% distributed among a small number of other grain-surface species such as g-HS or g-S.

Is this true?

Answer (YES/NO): NO